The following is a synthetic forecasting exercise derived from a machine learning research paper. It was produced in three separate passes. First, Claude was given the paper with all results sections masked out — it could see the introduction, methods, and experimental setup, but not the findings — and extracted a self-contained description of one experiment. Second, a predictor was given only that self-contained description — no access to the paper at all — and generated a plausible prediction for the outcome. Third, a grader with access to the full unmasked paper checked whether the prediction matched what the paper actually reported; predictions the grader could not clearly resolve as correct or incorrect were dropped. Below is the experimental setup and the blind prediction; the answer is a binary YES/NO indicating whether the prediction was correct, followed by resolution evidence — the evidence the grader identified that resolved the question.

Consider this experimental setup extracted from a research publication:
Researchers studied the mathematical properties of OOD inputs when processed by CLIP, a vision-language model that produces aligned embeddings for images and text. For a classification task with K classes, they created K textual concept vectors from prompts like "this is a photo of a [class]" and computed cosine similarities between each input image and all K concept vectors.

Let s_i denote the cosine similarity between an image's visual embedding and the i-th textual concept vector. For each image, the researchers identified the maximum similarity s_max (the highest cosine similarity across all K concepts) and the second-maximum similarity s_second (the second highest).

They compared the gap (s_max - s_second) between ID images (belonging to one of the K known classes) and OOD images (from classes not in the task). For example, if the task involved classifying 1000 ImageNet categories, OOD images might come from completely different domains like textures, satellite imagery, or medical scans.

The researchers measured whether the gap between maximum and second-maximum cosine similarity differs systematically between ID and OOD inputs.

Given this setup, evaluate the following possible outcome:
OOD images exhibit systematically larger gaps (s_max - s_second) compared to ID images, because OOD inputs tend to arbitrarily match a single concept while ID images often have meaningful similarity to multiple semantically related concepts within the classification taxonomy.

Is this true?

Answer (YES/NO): NO